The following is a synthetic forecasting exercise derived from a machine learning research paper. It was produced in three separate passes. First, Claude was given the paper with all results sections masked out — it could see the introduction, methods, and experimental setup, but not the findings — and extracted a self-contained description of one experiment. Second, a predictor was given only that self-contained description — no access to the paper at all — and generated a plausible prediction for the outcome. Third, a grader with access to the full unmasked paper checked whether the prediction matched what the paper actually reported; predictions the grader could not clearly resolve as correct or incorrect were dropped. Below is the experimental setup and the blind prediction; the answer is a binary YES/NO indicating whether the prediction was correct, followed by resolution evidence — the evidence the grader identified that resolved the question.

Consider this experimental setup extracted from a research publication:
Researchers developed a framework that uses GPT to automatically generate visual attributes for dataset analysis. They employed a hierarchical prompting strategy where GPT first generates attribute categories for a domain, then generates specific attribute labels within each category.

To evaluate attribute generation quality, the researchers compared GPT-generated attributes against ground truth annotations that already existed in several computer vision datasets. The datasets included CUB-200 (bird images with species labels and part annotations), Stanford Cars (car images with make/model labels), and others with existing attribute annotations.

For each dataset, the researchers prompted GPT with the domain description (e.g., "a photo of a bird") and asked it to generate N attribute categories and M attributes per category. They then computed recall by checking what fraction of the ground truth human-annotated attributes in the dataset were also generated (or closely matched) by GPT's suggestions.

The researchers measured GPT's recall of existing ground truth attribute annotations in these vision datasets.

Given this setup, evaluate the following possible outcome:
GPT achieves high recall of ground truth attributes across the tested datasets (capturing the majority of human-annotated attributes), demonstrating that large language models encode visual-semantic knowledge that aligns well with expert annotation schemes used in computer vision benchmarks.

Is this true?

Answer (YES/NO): NO